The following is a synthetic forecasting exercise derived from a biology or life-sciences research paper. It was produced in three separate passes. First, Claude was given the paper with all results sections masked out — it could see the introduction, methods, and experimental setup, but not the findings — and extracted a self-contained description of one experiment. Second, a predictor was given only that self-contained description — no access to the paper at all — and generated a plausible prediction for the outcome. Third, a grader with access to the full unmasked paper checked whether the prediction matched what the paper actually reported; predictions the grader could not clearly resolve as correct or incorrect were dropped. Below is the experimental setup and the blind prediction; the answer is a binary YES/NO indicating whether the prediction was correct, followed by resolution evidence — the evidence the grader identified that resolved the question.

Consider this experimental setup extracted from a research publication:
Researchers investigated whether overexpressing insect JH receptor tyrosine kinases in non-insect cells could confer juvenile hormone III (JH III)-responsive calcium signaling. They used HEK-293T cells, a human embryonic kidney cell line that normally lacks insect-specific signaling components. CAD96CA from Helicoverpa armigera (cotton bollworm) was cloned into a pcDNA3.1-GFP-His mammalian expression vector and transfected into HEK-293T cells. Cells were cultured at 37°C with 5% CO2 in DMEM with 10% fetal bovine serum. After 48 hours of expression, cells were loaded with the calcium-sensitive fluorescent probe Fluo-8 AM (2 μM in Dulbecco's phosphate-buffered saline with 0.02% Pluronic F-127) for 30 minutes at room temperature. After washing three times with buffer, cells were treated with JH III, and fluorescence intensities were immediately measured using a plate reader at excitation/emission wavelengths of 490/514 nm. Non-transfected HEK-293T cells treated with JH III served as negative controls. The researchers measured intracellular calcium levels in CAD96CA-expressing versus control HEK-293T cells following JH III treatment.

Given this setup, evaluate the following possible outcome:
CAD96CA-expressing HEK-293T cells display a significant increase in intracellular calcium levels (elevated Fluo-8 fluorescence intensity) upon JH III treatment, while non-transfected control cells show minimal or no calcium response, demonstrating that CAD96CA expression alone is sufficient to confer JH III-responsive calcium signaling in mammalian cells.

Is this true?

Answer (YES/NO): YES